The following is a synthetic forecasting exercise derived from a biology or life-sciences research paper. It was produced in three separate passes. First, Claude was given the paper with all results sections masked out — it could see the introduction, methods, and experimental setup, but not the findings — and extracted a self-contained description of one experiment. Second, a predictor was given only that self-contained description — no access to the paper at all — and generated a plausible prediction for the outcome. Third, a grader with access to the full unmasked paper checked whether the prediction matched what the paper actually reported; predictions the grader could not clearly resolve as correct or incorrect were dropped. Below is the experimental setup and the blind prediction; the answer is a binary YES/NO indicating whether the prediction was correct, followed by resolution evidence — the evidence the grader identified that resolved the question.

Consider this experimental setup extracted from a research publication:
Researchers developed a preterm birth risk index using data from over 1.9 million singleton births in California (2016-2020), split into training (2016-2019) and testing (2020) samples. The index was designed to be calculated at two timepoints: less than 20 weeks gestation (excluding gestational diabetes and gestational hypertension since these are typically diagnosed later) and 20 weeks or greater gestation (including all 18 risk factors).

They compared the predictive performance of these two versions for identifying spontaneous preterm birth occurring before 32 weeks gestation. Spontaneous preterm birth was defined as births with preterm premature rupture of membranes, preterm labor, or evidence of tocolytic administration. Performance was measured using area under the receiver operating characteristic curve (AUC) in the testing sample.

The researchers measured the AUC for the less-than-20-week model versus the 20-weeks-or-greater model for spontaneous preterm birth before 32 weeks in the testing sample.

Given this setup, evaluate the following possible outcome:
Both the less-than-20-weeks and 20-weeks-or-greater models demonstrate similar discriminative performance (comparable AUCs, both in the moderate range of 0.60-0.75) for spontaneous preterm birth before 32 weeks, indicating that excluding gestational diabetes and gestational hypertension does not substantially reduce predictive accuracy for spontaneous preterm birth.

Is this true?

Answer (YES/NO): NO